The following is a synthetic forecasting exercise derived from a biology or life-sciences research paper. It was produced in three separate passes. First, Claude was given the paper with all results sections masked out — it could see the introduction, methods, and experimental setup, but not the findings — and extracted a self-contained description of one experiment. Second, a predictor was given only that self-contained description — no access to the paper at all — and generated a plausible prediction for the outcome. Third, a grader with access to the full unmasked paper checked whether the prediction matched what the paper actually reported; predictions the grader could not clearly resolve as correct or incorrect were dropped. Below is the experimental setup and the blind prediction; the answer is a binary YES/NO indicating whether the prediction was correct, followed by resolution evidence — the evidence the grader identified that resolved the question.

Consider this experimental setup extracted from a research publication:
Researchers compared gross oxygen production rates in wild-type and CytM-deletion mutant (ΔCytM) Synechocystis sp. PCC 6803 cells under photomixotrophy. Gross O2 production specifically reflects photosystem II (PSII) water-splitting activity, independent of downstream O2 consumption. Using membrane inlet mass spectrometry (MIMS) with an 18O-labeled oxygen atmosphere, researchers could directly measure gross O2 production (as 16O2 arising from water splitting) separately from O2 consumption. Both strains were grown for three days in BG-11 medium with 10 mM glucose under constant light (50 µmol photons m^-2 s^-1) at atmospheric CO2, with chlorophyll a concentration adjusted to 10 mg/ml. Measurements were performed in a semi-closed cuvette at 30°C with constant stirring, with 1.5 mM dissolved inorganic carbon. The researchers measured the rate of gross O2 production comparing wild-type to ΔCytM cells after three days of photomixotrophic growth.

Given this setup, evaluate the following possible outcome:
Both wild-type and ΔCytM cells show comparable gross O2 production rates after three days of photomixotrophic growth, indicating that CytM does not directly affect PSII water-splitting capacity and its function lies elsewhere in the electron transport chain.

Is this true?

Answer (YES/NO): NO